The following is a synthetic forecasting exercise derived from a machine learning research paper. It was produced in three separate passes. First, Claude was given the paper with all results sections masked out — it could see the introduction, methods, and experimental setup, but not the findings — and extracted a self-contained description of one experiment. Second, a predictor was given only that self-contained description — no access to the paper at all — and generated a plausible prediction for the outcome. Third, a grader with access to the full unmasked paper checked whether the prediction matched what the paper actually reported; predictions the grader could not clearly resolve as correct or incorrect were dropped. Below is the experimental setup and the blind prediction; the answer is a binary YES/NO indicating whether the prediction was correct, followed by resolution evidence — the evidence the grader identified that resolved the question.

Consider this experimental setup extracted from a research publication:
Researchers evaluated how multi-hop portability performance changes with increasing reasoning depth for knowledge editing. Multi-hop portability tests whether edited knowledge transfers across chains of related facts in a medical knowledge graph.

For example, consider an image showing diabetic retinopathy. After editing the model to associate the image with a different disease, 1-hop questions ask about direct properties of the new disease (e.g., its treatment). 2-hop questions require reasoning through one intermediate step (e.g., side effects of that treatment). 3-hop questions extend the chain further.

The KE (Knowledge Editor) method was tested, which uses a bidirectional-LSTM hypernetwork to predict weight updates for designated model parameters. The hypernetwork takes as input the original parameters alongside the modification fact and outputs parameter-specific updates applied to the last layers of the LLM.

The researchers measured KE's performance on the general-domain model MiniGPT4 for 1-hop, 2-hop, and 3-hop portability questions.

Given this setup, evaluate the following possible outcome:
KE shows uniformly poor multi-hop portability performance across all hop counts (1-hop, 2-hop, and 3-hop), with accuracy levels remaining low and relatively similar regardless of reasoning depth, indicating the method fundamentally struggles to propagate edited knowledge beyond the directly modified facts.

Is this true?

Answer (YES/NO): NO